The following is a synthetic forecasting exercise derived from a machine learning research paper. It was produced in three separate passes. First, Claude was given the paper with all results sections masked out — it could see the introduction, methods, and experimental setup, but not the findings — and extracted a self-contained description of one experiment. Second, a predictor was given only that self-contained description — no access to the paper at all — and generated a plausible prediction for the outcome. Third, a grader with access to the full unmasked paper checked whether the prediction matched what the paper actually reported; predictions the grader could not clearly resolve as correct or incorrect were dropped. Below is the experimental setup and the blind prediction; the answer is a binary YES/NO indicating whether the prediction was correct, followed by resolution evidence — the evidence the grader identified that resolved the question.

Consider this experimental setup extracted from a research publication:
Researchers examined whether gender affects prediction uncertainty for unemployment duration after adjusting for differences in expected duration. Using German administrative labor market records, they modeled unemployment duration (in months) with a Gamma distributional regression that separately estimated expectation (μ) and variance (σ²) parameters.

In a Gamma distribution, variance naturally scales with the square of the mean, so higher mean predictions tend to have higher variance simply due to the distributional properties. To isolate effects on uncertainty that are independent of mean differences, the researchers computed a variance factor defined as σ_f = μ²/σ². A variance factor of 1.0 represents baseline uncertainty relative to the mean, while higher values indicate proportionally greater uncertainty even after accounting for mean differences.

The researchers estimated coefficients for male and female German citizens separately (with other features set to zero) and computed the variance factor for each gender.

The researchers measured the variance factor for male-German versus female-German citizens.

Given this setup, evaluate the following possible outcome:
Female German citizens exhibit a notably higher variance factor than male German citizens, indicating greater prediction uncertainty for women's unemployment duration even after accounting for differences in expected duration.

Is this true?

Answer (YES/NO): NO